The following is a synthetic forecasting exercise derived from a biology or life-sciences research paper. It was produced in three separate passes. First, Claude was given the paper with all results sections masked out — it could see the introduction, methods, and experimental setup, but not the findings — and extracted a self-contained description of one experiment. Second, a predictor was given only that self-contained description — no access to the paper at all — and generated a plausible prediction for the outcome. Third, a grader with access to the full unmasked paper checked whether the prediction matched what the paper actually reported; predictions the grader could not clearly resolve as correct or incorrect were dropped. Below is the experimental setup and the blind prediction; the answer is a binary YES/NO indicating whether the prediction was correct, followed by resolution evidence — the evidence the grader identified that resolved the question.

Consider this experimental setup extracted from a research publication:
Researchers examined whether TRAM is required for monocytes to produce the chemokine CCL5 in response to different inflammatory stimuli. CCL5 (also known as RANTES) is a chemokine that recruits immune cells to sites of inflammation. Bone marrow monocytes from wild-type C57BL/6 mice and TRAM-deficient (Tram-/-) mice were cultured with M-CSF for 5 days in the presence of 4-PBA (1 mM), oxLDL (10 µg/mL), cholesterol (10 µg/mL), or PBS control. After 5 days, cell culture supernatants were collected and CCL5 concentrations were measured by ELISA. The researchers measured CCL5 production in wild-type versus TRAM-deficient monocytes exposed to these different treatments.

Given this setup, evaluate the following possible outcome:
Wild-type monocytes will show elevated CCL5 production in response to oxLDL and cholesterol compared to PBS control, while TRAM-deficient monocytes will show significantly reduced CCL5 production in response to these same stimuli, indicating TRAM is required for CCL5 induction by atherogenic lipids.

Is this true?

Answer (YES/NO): YES